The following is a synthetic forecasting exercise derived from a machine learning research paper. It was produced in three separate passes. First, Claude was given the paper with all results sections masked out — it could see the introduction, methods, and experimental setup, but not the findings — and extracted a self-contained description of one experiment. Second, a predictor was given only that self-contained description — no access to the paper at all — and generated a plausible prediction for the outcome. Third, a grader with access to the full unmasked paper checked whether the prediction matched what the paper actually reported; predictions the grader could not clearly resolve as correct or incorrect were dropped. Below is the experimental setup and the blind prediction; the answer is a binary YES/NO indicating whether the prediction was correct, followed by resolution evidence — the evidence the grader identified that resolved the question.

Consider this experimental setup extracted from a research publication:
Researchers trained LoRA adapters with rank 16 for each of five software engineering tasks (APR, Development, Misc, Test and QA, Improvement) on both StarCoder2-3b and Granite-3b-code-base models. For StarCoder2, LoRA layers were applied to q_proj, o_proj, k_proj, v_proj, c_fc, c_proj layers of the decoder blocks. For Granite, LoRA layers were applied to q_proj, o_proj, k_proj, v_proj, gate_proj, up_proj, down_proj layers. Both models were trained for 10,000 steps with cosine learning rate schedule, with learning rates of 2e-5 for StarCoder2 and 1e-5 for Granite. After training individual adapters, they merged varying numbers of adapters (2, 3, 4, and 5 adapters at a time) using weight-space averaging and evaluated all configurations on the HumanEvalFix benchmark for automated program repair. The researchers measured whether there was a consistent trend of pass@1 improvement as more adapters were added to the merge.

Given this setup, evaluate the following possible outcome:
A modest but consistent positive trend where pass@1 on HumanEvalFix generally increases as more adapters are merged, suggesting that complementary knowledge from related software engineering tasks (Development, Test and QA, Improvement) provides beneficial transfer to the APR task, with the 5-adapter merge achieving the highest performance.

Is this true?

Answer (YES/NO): NO